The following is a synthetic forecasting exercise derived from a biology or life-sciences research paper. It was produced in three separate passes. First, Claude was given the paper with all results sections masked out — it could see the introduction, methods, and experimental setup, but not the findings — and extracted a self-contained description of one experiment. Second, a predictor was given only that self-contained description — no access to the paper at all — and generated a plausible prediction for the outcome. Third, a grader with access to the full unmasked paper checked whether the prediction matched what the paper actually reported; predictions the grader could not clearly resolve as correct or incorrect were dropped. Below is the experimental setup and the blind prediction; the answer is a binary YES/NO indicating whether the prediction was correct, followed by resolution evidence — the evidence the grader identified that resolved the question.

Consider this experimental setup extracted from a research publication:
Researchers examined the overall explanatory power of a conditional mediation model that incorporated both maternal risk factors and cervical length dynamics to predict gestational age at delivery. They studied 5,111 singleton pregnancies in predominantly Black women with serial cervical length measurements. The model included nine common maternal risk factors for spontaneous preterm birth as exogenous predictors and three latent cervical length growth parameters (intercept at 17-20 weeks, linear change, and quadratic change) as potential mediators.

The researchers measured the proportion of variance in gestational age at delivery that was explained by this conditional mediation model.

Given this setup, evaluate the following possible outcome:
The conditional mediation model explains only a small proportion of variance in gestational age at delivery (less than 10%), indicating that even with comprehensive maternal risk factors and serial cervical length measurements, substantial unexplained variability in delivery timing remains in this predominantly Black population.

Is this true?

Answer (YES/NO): NO